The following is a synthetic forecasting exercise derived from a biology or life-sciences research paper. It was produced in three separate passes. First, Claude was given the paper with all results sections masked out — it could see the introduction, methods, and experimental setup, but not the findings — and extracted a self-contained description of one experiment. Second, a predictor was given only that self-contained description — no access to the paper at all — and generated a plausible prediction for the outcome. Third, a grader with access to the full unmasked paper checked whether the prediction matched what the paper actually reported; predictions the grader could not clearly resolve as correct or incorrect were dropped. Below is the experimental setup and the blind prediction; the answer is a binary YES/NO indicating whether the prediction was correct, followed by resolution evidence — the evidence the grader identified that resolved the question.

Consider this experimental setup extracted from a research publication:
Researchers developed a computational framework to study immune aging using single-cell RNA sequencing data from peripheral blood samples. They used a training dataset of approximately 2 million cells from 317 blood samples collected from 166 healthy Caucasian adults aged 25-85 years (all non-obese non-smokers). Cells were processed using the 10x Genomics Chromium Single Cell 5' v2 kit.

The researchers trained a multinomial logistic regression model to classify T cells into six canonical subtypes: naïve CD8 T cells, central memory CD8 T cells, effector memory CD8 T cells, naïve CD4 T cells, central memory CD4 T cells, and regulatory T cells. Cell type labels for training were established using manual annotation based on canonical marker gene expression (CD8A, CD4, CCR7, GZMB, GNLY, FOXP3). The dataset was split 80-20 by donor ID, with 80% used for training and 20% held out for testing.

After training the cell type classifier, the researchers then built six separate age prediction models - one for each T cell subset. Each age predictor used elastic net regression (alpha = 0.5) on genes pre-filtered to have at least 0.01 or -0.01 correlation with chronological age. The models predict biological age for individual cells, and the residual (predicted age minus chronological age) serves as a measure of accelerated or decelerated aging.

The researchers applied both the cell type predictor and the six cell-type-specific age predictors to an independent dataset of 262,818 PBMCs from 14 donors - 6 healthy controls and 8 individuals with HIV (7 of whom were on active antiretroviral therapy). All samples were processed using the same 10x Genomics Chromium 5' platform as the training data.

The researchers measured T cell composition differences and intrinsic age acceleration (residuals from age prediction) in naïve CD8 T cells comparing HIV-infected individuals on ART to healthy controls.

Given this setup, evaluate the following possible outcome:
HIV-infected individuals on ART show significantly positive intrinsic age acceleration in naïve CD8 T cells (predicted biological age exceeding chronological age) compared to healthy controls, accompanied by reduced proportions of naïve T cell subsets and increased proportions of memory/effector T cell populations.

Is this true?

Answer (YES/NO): NO